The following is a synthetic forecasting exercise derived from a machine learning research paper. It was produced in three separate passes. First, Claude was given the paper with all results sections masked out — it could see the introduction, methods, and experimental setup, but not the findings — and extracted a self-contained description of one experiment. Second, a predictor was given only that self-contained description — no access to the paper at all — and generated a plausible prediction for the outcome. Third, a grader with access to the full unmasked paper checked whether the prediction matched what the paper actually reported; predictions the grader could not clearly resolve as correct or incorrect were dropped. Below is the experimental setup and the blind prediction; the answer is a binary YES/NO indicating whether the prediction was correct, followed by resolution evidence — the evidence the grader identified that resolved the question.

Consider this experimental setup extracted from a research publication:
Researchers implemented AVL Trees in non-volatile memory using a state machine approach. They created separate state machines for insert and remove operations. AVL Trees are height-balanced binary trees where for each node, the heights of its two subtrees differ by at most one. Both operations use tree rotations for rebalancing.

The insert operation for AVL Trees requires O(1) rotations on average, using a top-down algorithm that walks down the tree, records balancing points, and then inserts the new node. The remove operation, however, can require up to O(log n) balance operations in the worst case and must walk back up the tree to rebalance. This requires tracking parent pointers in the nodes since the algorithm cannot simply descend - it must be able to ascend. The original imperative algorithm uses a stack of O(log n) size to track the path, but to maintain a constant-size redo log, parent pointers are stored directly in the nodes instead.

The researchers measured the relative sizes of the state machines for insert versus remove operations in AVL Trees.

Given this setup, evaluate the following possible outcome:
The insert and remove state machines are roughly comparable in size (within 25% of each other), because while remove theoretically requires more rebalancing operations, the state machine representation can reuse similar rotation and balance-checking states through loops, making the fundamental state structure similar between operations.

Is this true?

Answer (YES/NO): NO